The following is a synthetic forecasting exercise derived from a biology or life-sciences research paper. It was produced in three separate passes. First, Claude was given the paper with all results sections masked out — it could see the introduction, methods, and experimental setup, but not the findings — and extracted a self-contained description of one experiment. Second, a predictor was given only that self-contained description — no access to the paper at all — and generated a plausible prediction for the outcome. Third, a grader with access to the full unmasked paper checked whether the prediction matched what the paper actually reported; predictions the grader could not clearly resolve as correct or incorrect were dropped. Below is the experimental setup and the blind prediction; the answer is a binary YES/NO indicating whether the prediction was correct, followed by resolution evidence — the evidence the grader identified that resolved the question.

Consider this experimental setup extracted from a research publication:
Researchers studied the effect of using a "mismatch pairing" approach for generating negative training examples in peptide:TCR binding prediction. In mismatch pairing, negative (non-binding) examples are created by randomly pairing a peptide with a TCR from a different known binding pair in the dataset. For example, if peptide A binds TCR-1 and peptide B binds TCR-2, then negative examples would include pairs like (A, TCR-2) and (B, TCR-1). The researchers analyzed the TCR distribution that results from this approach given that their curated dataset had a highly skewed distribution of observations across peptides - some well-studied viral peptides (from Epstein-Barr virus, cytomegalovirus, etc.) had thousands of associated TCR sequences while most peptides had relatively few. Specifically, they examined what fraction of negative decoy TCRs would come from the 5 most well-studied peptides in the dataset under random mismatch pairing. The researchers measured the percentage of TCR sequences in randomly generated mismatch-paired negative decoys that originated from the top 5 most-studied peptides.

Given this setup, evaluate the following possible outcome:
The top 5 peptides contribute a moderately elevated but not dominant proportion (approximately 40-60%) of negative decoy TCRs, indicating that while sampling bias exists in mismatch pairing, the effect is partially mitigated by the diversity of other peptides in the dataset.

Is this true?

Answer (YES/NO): NO